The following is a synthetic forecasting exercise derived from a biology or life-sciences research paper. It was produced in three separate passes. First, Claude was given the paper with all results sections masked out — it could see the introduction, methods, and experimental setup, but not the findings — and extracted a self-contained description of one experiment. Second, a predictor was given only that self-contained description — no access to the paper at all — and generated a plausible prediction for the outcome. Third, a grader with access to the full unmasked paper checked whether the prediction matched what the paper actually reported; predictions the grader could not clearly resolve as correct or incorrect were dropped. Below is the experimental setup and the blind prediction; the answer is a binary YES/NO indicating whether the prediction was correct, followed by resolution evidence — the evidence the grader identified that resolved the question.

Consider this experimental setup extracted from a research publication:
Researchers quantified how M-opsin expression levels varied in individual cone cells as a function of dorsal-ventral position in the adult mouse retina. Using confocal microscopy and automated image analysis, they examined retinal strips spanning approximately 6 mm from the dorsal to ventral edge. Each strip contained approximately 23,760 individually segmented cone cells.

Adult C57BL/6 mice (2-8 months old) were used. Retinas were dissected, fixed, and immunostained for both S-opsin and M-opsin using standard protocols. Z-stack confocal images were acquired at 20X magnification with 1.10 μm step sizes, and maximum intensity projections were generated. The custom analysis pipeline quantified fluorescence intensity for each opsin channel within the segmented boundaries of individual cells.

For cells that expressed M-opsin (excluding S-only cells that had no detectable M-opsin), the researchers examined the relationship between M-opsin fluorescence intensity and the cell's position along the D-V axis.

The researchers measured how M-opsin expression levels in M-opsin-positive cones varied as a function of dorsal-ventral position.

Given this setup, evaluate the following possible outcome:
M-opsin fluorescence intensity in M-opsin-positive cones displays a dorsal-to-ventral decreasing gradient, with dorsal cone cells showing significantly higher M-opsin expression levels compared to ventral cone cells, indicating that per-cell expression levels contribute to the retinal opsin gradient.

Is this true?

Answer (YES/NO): YES